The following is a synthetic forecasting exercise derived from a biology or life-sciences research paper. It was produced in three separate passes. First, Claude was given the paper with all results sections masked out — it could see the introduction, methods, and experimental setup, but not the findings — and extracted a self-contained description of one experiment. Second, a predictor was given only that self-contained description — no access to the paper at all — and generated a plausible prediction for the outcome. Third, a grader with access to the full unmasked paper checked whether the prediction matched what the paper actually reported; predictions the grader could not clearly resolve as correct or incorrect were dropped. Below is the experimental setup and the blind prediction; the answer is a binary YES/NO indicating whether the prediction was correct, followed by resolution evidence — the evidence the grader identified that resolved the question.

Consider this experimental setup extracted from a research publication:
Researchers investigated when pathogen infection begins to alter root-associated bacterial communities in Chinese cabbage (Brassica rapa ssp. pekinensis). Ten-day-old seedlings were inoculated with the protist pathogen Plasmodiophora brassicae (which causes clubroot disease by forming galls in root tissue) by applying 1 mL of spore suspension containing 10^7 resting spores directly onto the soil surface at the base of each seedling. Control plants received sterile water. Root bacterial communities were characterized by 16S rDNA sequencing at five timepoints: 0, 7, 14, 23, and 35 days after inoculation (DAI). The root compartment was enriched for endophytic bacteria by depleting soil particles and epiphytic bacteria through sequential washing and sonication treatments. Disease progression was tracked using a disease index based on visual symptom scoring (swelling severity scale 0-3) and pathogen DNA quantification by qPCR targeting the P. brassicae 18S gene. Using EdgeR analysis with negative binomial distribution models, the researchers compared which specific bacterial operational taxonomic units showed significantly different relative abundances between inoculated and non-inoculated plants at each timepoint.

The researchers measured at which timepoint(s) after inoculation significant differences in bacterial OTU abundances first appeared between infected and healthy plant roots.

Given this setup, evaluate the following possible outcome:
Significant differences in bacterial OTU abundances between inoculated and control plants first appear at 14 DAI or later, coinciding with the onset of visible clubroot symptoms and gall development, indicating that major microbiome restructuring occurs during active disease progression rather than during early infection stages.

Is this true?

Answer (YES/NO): NO